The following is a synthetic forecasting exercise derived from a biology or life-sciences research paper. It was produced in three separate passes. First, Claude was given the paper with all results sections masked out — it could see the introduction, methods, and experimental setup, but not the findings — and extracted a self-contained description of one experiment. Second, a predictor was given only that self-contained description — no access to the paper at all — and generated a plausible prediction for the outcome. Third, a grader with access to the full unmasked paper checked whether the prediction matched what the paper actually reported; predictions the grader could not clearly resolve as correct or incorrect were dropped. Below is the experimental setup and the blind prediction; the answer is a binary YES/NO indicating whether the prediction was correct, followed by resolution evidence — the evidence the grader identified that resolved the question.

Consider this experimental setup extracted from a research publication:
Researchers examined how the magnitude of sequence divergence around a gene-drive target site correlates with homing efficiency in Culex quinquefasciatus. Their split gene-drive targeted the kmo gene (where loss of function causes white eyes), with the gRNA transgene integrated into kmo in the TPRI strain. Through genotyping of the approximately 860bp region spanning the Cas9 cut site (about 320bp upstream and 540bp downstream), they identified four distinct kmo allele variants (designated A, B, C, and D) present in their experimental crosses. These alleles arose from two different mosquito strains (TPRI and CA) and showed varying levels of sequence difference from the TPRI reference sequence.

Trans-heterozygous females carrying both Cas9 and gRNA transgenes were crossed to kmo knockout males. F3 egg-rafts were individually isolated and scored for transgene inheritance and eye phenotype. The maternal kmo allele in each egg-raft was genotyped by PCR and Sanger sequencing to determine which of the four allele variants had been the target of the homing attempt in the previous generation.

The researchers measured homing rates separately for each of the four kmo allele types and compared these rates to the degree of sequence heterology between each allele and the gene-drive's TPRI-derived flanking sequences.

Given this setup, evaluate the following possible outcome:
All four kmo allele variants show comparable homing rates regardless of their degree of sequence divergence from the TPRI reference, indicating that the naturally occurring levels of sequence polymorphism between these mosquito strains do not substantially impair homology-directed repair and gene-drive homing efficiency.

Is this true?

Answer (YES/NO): NO